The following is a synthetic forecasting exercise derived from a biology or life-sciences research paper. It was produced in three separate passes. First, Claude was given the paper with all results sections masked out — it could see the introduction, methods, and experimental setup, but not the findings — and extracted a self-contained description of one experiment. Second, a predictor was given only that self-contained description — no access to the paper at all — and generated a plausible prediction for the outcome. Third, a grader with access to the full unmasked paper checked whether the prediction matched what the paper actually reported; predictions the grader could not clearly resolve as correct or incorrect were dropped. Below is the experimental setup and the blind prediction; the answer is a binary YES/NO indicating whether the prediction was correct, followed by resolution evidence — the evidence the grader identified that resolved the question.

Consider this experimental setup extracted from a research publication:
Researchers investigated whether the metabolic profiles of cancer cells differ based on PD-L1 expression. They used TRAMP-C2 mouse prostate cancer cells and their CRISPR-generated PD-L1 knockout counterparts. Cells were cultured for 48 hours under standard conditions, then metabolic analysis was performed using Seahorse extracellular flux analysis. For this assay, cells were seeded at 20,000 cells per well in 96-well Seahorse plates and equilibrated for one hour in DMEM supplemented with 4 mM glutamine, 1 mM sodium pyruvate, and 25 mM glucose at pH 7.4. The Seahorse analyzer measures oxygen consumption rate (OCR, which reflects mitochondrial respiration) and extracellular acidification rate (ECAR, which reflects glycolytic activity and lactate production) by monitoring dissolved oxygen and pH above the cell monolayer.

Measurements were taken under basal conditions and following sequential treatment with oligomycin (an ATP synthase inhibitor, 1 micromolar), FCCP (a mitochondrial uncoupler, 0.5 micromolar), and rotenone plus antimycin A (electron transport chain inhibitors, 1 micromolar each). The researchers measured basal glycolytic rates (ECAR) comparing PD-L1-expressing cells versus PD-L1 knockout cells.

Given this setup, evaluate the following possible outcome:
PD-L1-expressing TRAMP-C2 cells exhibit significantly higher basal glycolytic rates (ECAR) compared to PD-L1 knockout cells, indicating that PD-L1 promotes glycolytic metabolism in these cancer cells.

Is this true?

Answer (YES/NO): YES